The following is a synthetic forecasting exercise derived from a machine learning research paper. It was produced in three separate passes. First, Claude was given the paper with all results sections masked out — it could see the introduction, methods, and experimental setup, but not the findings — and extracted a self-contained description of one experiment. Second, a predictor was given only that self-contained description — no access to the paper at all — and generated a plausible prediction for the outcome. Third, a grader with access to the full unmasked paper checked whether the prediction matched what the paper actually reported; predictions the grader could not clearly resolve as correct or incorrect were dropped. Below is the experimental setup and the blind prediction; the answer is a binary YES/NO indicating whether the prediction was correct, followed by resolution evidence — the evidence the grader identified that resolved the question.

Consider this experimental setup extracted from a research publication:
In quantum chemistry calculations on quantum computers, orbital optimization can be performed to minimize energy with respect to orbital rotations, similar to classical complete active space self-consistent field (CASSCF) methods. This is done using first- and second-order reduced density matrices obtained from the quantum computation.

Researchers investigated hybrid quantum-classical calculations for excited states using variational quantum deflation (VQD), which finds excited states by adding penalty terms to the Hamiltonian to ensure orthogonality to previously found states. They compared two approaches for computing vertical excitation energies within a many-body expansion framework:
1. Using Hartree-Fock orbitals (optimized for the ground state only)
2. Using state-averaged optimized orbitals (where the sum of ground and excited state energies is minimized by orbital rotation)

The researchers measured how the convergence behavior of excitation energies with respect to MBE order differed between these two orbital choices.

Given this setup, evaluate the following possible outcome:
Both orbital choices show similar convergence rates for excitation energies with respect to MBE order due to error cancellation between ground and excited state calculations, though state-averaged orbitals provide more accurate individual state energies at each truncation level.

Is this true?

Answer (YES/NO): NO